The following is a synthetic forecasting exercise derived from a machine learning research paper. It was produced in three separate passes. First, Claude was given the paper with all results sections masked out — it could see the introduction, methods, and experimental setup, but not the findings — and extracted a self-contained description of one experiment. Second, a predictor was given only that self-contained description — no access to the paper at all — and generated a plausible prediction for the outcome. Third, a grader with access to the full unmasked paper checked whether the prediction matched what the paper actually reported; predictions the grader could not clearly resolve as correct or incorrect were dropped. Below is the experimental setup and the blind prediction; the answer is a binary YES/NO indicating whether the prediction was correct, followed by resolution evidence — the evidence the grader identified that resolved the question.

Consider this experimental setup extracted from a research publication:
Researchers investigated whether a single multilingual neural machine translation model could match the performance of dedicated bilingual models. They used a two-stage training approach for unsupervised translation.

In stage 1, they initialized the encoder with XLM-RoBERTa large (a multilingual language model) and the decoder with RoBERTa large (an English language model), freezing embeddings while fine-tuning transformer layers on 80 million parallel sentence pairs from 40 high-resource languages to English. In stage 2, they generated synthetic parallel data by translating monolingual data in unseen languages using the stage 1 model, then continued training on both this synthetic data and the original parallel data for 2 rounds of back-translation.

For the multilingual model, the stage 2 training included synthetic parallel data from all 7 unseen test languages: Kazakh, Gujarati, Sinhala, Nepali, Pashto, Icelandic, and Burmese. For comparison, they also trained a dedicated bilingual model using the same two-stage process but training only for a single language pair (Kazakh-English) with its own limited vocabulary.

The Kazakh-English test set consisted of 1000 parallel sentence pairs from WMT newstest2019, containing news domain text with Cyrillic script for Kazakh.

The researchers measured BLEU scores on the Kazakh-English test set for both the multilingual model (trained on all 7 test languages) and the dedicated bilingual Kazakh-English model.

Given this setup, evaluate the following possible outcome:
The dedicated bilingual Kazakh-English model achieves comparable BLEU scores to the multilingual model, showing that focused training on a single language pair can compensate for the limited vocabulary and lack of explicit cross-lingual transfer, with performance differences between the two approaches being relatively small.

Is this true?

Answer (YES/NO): NO